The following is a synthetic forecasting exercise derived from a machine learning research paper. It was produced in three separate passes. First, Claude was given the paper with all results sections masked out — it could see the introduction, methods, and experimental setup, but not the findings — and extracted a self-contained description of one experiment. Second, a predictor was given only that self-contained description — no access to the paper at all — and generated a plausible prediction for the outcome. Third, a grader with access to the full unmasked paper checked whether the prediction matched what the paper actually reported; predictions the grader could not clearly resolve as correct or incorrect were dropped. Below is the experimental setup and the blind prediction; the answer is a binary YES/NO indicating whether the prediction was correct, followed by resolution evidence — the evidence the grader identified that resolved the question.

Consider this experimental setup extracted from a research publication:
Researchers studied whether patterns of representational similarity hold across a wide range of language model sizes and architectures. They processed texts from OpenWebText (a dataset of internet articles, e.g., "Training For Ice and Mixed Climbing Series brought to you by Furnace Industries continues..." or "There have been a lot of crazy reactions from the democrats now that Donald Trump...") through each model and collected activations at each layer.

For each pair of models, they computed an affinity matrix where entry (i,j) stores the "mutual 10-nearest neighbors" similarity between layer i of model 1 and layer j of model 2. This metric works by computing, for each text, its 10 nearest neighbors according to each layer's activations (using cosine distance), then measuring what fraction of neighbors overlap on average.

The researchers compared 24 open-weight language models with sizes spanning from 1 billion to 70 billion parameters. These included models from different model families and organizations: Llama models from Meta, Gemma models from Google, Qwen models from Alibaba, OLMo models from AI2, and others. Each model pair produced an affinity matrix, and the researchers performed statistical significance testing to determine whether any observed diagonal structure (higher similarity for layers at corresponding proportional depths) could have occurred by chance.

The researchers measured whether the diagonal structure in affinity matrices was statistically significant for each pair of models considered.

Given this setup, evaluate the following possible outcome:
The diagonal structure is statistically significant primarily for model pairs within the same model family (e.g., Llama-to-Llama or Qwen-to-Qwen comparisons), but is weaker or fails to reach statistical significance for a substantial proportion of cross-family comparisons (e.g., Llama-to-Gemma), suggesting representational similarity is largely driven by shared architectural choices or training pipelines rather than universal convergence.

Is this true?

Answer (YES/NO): NO